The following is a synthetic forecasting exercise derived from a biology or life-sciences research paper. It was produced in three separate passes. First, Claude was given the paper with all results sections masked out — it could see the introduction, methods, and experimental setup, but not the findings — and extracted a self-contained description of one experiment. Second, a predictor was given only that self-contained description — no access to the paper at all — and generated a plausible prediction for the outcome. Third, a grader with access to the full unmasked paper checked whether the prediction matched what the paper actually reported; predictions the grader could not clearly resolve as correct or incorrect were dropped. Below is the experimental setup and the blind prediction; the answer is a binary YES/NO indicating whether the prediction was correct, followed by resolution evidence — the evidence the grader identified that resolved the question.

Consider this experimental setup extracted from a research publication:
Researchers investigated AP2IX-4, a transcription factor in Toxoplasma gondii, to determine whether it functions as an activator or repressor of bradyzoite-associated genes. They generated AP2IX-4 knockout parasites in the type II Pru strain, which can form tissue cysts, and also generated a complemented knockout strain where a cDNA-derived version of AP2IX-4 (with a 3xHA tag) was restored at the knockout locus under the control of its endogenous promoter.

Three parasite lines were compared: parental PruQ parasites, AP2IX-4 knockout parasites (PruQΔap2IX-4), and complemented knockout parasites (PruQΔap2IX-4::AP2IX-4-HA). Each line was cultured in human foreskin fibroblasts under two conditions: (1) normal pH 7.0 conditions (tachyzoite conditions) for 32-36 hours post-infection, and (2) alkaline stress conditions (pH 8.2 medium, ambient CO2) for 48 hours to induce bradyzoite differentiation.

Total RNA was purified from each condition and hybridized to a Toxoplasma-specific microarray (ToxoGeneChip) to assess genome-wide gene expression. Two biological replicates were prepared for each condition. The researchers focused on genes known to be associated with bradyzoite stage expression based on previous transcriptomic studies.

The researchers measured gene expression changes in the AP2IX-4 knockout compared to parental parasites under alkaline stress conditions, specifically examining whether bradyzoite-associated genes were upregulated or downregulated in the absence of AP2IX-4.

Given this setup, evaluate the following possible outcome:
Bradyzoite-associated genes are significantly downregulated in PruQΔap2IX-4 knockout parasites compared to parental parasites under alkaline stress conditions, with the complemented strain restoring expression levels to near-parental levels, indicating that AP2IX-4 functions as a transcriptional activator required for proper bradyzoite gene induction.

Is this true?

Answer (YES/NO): NO